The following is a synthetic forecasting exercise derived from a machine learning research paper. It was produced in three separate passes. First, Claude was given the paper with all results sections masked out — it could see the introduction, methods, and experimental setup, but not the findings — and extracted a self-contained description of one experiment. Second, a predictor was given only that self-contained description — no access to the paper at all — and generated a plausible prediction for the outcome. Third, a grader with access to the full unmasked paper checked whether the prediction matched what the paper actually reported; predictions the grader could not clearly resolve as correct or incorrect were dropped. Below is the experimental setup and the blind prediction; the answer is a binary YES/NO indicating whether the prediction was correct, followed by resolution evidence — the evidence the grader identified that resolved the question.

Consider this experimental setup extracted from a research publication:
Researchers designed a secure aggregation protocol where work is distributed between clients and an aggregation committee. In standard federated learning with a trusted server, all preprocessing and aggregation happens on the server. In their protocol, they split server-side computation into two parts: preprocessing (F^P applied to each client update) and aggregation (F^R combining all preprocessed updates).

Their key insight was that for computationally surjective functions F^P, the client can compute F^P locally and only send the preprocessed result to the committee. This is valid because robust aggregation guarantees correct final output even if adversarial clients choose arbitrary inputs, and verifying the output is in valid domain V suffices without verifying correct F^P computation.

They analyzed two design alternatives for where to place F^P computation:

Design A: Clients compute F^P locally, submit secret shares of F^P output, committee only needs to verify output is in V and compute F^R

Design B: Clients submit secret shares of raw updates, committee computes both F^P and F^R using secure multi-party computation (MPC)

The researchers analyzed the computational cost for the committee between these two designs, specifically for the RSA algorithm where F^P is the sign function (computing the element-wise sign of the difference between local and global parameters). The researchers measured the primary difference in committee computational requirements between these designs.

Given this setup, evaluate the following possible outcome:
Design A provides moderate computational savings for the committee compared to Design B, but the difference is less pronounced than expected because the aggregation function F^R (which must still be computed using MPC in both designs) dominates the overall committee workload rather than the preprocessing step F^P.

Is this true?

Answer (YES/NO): NO